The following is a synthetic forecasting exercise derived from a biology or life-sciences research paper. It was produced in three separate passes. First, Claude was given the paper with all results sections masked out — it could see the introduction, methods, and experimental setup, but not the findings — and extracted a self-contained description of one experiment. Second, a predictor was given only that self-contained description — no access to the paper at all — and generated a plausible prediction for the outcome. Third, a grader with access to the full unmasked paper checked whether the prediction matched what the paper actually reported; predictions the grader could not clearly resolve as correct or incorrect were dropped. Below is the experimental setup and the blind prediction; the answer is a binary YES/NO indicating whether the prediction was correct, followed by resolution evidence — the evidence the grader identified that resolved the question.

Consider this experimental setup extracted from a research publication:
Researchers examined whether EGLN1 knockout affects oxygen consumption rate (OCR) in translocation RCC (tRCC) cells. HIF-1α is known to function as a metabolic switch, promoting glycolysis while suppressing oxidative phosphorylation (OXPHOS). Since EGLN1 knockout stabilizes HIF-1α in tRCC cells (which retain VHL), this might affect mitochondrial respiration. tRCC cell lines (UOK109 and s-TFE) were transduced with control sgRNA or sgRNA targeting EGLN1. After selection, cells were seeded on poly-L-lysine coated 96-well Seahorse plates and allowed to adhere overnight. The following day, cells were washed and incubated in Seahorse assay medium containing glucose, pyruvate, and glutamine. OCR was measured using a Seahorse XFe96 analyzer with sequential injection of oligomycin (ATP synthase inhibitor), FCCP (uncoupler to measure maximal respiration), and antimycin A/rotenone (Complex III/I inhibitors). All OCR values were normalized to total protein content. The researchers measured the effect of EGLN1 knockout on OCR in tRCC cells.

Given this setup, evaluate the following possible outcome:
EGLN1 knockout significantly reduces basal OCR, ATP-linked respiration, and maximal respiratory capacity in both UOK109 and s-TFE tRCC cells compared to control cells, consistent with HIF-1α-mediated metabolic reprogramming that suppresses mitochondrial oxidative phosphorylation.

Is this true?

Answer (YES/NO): YES